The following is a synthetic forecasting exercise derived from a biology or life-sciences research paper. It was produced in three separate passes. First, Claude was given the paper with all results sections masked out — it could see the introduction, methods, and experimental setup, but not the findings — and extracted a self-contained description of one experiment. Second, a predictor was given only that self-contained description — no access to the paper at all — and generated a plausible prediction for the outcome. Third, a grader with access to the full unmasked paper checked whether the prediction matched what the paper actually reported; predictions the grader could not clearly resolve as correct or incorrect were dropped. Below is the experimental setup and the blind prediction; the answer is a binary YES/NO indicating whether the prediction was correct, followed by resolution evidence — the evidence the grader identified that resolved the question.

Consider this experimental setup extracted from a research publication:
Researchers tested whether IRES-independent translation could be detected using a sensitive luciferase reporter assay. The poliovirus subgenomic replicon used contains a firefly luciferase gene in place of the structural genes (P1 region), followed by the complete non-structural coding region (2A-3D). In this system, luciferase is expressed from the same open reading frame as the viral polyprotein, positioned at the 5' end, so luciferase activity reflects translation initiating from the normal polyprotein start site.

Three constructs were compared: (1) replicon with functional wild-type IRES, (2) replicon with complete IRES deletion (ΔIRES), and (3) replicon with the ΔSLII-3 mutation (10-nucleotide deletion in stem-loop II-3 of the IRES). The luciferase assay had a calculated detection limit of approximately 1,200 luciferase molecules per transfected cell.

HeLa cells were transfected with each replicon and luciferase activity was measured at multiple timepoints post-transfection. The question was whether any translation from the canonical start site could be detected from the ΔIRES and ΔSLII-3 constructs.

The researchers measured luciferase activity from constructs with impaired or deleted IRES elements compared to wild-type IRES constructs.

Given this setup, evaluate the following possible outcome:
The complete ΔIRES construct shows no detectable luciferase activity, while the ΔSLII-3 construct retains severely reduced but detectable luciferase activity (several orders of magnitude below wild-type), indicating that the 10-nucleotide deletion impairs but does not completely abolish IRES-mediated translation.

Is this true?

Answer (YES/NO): NO